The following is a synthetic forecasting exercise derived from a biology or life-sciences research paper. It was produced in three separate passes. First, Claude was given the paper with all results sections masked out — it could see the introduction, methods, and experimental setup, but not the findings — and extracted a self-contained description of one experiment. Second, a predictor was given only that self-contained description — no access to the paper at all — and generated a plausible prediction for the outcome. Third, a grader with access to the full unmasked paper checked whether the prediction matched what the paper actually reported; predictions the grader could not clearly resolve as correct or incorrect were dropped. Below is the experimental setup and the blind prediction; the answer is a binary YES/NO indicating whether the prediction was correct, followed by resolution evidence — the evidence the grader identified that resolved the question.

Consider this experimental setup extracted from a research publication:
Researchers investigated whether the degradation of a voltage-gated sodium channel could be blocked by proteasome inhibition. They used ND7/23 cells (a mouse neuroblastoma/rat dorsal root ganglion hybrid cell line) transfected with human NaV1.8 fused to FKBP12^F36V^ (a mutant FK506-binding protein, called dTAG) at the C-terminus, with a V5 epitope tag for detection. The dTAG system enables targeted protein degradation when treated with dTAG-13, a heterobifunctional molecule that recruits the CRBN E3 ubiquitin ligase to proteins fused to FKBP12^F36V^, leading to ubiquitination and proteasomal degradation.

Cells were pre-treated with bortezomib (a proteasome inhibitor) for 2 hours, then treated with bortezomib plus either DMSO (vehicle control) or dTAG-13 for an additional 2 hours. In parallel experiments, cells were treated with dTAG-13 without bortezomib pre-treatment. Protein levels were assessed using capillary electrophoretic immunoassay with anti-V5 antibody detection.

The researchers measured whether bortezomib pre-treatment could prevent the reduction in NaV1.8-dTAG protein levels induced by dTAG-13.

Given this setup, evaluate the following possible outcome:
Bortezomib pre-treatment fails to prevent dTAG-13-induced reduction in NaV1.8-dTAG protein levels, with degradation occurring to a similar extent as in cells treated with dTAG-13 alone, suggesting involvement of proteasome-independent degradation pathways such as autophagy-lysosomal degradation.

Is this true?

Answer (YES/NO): NO